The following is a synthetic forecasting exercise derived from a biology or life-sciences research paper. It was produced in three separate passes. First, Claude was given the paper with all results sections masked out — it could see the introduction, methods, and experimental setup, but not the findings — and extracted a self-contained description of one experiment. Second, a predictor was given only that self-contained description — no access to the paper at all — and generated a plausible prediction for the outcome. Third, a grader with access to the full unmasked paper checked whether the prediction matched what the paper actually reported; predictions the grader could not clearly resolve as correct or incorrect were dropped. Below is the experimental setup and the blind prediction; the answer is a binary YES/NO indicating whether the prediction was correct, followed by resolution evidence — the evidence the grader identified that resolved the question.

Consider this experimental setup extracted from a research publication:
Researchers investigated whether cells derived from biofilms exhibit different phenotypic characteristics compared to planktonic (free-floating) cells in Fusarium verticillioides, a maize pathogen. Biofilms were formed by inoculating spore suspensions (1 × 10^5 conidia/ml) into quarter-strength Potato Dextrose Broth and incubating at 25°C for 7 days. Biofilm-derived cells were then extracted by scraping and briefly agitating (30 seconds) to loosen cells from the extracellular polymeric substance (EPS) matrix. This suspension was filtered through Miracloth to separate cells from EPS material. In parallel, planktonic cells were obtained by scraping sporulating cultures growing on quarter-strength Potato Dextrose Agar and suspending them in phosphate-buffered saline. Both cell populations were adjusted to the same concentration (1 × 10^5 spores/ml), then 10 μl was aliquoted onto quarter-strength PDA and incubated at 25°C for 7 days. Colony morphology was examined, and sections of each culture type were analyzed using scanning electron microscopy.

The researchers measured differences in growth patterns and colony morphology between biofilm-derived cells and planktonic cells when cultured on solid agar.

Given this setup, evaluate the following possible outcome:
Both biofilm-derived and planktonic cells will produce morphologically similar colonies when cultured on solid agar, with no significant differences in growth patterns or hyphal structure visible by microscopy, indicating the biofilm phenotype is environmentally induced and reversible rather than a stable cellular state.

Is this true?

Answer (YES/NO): NO